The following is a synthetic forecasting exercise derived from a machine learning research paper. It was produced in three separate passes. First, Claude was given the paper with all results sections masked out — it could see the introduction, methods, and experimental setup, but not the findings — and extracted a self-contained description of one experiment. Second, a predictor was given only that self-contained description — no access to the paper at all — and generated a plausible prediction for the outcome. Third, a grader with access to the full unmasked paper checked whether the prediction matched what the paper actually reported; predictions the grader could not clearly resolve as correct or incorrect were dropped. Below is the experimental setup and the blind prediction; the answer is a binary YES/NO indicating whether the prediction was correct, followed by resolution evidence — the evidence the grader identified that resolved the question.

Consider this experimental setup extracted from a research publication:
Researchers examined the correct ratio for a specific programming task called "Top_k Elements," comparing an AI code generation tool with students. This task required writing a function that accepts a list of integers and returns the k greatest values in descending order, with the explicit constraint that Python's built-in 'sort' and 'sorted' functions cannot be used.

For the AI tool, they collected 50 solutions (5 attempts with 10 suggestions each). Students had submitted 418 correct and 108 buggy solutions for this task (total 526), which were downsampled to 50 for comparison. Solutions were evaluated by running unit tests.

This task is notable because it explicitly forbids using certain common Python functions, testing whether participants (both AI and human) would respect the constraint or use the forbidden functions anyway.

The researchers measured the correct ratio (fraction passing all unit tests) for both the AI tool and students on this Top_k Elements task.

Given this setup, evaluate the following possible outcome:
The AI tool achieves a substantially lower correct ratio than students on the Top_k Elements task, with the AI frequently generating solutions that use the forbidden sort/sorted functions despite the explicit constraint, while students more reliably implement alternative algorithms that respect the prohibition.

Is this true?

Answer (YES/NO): NO